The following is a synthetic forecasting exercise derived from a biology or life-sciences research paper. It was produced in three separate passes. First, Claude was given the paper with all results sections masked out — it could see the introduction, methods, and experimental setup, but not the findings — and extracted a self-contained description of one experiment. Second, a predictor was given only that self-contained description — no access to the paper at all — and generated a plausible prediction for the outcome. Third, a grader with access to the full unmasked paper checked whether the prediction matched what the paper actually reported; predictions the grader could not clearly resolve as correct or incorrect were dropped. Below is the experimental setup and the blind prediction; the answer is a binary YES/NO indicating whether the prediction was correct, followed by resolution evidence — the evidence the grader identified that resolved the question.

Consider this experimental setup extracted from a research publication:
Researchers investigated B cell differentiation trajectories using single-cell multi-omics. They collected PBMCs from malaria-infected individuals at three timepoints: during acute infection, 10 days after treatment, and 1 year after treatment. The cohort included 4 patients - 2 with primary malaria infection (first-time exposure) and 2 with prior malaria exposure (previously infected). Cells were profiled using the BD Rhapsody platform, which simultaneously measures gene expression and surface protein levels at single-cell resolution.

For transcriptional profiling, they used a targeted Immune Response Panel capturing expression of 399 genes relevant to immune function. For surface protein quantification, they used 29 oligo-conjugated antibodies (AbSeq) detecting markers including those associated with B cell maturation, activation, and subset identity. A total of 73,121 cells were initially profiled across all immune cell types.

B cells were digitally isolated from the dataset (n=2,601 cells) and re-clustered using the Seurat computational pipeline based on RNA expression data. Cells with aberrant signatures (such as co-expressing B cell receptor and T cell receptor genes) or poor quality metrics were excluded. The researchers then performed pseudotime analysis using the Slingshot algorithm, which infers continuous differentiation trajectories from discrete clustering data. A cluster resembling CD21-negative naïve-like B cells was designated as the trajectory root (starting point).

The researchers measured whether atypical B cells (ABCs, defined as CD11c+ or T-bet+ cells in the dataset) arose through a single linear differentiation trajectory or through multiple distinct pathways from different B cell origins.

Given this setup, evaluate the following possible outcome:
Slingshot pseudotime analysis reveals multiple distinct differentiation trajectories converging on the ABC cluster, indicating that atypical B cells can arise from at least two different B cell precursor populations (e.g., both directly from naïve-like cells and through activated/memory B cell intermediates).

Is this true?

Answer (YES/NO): YES